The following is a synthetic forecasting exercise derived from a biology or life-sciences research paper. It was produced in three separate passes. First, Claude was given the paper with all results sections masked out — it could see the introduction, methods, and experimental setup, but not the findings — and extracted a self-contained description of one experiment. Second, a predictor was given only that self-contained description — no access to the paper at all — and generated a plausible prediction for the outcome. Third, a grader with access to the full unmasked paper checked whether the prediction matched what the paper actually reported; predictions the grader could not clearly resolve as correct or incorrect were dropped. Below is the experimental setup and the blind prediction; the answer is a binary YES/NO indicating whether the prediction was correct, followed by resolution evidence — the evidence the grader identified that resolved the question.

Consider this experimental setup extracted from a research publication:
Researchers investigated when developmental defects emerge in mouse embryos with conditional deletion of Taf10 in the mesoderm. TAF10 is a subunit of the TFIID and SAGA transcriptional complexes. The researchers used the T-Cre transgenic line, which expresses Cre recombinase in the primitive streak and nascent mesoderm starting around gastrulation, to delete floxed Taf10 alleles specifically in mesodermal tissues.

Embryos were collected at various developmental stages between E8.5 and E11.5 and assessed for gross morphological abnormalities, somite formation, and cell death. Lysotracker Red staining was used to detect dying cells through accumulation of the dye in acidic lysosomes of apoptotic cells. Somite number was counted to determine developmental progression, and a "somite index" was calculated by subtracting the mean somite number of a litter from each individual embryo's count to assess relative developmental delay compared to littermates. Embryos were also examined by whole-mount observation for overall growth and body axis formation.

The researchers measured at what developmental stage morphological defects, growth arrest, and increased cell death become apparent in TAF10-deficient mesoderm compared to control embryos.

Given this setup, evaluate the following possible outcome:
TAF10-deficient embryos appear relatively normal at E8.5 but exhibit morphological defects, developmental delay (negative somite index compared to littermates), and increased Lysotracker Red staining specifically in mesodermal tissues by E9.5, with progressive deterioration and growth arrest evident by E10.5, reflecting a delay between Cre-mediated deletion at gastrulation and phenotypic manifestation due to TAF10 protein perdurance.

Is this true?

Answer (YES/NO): NO